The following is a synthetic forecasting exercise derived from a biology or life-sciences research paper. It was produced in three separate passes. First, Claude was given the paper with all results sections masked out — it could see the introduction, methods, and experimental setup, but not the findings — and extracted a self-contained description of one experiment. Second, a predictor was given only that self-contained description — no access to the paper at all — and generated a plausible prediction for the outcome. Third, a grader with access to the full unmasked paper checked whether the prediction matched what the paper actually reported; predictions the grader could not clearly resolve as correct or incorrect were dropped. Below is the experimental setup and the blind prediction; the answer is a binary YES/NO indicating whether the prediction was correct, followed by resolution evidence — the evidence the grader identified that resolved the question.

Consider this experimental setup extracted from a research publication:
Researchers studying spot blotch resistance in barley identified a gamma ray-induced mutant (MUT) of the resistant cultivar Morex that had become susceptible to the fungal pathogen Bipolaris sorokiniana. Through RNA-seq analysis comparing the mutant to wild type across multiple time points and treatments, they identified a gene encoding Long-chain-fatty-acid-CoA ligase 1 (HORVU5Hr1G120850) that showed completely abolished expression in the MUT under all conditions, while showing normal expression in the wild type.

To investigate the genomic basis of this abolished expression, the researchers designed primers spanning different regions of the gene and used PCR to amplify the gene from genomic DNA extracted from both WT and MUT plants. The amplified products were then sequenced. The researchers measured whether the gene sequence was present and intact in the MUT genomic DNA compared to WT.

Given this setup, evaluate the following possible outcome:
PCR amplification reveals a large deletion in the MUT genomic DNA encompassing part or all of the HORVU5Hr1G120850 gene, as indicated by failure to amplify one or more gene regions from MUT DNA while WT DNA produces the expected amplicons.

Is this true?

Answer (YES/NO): NO